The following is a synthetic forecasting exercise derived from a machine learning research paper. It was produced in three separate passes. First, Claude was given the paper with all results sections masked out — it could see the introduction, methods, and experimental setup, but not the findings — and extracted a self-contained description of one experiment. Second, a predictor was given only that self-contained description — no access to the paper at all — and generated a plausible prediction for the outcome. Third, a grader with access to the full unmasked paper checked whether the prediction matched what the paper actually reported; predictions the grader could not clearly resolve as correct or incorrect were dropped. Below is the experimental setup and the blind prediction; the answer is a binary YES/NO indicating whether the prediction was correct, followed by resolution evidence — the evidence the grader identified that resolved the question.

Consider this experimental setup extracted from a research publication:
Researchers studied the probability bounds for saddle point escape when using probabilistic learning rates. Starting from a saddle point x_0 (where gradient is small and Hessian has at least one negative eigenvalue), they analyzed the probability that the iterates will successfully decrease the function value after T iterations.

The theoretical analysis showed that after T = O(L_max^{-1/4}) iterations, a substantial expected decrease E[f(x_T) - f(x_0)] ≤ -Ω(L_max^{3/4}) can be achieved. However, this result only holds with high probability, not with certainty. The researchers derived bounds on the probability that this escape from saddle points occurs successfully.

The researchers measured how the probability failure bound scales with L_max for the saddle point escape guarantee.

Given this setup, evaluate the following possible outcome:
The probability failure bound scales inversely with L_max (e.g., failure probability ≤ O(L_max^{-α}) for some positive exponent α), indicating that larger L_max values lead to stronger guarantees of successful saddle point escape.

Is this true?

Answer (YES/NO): NO